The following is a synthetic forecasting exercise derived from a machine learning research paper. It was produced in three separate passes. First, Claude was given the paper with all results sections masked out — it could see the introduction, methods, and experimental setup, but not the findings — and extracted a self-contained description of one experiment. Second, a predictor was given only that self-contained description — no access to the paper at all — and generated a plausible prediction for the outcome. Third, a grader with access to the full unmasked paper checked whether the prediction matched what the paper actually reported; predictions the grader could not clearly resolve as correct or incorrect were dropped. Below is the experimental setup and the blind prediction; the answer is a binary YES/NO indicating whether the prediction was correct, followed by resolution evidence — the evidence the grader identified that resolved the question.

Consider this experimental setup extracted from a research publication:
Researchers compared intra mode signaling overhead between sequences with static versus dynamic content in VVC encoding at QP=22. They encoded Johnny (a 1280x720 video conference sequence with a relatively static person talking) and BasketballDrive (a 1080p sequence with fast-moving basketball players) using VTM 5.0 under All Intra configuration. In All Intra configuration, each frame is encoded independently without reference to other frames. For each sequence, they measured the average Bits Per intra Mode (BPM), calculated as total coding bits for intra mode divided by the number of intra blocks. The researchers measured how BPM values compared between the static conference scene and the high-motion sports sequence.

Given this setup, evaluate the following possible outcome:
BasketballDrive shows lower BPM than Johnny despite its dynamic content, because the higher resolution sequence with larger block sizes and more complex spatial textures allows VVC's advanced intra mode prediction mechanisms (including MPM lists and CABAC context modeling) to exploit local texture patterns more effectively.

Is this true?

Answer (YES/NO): YES